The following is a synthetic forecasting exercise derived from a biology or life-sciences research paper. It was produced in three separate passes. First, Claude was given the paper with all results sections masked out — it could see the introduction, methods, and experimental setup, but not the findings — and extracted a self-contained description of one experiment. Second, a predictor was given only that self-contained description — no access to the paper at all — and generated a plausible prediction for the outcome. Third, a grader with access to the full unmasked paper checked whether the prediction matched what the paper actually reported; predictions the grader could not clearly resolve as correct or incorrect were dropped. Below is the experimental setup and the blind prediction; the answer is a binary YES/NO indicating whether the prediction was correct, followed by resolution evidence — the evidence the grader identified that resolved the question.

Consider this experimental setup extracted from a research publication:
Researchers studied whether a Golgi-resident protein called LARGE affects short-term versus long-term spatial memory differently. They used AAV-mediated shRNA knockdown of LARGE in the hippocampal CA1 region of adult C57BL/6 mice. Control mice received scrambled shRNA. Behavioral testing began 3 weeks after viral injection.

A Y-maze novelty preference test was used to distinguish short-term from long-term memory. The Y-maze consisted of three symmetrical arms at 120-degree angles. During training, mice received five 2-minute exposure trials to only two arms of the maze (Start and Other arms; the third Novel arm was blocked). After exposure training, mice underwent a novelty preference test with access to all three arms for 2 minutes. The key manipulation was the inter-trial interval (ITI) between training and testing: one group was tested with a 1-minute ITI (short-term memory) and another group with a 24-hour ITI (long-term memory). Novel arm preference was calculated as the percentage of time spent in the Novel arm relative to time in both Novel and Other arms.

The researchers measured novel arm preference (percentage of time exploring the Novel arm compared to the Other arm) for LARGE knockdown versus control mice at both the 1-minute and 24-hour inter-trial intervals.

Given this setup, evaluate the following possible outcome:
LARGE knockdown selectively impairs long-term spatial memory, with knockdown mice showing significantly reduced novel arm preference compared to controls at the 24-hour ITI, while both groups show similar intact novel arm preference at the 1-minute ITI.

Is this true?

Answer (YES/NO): YES